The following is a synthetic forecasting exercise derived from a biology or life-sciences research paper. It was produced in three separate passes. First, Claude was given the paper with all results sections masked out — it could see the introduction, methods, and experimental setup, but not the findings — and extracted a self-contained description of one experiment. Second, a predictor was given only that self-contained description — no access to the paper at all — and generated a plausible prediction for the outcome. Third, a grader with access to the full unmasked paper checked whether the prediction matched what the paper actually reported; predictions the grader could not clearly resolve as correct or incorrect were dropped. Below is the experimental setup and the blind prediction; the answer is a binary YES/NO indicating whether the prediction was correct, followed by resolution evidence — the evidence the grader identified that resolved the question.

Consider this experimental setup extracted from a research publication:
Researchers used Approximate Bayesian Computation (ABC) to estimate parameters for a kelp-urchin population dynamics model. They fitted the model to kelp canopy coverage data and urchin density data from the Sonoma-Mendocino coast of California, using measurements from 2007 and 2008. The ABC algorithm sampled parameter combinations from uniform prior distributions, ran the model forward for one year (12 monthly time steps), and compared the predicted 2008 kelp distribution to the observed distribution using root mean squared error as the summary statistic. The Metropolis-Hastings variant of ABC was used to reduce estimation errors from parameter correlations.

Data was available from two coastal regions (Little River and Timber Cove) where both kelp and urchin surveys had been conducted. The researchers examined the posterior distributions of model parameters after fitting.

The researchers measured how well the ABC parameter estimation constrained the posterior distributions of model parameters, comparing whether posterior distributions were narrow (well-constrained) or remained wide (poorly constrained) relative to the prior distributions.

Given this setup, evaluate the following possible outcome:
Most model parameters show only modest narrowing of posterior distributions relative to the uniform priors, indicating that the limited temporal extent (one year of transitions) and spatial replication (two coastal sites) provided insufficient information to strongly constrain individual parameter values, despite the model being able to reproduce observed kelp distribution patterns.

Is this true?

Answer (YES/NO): YES